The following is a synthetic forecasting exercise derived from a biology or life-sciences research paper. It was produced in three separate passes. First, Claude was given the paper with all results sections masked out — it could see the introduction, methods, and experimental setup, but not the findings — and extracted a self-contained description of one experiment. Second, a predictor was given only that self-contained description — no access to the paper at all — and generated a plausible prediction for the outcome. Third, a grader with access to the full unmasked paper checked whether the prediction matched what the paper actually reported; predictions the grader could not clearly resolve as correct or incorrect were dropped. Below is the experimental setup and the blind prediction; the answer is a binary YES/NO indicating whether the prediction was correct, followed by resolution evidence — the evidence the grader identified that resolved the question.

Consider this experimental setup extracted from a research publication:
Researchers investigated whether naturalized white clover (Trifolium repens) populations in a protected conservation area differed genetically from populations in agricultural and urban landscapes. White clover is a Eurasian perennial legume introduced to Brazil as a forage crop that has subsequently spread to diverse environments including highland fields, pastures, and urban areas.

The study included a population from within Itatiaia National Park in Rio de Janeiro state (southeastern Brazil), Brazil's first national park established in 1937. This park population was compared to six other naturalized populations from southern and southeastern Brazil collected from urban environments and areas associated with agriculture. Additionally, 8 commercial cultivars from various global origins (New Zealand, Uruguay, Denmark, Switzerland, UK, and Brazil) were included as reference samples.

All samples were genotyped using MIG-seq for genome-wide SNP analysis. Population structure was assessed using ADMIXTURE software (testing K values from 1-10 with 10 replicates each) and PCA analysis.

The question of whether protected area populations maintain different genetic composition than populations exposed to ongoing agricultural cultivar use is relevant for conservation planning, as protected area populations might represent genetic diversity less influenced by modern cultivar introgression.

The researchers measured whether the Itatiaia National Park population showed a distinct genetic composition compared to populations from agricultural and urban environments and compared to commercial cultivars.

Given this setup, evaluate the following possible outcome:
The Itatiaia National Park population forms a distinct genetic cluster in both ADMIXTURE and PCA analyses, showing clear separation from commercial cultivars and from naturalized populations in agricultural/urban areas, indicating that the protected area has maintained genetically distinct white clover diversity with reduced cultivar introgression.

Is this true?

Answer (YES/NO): NO